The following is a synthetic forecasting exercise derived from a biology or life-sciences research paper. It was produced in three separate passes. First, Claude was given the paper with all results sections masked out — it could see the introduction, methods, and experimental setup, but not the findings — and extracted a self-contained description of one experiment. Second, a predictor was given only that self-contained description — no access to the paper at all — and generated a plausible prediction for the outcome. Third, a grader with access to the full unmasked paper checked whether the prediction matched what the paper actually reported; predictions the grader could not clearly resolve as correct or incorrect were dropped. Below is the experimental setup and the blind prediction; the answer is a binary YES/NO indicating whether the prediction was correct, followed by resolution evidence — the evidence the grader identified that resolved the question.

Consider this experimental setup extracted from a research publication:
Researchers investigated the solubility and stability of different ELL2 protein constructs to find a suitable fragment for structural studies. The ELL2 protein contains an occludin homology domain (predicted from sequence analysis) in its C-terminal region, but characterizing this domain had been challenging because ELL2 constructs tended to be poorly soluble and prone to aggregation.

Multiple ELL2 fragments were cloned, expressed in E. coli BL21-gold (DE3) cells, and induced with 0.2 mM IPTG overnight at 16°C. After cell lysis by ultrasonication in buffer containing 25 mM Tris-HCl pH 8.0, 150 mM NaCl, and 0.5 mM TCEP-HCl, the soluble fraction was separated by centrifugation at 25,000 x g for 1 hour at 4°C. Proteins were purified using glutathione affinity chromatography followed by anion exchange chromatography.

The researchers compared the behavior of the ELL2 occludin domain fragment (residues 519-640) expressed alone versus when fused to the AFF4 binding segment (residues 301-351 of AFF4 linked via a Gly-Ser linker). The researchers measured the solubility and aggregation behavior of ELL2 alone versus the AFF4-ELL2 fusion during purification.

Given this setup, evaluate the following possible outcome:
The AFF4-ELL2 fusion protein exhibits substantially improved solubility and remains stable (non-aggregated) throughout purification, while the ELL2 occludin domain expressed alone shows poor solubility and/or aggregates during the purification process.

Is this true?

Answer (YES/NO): YES